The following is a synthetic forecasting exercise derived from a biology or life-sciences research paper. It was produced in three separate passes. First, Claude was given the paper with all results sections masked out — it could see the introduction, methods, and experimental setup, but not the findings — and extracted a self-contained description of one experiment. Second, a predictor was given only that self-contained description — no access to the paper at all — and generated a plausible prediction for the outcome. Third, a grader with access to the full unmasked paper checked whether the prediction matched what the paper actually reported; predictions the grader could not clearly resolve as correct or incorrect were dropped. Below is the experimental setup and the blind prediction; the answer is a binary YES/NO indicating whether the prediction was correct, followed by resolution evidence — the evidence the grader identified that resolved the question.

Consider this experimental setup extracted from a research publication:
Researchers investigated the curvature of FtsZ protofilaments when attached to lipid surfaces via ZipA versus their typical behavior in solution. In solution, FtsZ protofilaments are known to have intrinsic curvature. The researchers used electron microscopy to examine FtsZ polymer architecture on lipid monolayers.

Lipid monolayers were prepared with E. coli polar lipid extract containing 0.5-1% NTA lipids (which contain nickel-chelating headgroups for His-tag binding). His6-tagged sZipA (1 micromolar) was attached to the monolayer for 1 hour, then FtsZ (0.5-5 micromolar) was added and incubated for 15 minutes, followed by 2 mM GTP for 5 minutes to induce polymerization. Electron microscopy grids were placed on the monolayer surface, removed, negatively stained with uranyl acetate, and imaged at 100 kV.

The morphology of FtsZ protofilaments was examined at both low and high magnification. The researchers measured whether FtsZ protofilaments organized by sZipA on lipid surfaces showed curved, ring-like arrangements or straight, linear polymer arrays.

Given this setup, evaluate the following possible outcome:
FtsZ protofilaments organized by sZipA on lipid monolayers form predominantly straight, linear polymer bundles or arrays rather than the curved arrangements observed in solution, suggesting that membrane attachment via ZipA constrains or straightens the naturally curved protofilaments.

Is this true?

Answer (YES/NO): NO